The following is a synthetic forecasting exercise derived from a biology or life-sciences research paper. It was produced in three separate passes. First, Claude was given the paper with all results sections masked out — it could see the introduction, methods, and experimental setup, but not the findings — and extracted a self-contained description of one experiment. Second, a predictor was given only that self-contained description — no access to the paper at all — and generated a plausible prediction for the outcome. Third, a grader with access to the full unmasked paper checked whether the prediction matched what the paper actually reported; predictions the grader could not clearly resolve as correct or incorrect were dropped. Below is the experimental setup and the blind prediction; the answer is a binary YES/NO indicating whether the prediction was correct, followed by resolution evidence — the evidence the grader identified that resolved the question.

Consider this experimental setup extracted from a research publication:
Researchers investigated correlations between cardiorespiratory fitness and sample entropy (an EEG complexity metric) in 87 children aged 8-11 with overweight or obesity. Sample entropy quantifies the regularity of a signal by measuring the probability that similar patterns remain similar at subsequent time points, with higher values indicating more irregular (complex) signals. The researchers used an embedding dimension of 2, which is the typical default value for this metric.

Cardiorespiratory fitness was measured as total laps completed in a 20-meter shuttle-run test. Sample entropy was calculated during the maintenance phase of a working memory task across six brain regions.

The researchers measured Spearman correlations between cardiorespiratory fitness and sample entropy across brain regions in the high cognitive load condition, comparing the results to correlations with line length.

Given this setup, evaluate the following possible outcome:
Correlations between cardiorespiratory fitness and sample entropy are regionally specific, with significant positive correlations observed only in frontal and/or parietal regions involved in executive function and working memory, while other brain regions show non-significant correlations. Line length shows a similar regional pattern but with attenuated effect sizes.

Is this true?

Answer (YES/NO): NO